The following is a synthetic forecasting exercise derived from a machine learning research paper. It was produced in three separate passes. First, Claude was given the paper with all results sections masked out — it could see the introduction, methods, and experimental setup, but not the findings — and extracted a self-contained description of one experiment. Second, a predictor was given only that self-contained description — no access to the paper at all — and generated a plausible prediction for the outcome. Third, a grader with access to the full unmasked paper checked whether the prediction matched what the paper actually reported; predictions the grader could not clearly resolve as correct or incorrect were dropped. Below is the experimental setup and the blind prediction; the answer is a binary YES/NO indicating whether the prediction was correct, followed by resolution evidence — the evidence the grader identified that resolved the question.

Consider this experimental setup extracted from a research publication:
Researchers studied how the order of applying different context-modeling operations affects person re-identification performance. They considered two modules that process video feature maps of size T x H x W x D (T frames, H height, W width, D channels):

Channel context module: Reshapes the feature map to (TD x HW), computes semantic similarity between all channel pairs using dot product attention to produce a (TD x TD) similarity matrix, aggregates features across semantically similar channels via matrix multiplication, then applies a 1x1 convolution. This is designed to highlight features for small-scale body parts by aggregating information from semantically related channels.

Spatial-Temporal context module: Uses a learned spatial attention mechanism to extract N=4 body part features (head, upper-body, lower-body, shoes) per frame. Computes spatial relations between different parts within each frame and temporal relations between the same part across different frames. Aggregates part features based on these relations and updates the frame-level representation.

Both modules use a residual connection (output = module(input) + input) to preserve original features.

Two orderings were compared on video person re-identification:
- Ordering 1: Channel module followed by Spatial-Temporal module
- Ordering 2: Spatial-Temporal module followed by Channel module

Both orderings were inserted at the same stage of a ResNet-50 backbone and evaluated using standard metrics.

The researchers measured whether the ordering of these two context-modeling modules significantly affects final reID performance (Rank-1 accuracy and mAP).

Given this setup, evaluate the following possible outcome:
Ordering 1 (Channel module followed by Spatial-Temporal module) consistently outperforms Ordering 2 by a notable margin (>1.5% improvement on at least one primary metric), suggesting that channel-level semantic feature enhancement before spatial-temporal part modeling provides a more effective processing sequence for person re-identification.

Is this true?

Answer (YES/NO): YES